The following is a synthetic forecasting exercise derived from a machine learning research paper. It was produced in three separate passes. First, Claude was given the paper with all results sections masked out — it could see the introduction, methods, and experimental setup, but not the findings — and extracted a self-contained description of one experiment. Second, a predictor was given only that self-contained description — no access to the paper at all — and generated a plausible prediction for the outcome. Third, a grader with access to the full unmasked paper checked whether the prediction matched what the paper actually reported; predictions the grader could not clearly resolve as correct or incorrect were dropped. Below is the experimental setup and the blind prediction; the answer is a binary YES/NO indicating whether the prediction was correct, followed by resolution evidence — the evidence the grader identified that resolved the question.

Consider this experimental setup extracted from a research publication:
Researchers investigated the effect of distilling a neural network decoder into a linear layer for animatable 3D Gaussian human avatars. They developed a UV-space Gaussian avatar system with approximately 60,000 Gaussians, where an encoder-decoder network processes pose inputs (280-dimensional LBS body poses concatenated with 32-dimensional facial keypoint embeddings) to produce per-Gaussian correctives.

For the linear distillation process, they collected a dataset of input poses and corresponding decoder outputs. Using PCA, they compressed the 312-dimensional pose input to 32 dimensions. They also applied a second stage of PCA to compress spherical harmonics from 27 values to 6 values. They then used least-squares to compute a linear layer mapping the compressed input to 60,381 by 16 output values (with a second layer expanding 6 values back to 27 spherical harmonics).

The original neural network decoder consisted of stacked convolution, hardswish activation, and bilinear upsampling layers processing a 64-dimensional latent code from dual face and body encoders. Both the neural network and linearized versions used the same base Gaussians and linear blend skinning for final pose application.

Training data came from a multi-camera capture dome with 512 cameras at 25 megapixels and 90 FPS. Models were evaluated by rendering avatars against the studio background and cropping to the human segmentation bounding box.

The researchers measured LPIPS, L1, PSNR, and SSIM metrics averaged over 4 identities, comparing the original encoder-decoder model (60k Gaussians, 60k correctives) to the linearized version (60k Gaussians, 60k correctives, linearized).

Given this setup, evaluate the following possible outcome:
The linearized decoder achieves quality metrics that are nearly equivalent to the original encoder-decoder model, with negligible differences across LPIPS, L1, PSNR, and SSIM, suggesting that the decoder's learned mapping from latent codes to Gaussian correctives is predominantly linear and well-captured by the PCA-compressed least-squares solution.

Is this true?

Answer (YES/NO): NO